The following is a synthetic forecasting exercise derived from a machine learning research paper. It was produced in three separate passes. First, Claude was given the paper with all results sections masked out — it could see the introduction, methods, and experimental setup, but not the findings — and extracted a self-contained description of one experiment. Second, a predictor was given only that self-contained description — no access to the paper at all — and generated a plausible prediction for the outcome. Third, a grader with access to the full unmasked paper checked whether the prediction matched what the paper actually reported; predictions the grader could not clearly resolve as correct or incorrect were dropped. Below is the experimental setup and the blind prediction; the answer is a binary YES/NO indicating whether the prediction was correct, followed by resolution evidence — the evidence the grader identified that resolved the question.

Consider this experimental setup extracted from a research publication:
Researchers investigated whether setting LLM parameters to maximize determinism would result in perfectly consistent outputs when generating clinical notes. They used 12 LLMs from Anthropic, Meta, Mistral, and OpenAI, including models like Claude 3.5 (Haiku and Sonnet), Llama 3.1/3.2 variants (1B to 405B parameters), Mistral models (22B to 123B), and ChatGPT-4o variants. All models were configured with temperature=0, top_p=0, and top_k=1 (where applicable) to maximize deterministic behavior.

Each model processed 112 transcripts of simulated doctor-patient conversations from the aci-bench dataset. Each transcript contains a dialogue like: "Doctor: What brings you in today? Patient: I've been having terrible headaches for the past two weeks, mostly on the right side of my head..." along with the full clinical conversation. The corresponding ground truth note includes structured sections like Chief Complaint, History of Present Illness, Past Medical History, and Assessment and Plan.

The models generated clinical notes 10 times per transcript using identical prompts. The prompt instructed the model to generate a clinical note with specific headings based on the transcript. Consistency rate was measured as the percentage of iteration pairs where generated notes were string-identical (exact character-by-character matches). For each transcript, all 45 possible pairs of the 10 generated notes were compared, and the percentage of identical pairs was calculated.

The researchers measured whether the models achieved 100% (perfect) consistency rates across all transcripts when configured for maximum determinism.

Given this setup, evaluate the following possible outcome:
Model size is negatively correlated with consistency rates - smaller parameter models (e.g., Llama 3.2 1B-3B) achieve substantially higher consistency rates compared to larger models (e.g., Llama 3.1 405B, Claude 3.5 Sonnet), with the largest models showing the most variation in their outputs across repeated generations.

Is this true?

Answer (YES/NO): YES